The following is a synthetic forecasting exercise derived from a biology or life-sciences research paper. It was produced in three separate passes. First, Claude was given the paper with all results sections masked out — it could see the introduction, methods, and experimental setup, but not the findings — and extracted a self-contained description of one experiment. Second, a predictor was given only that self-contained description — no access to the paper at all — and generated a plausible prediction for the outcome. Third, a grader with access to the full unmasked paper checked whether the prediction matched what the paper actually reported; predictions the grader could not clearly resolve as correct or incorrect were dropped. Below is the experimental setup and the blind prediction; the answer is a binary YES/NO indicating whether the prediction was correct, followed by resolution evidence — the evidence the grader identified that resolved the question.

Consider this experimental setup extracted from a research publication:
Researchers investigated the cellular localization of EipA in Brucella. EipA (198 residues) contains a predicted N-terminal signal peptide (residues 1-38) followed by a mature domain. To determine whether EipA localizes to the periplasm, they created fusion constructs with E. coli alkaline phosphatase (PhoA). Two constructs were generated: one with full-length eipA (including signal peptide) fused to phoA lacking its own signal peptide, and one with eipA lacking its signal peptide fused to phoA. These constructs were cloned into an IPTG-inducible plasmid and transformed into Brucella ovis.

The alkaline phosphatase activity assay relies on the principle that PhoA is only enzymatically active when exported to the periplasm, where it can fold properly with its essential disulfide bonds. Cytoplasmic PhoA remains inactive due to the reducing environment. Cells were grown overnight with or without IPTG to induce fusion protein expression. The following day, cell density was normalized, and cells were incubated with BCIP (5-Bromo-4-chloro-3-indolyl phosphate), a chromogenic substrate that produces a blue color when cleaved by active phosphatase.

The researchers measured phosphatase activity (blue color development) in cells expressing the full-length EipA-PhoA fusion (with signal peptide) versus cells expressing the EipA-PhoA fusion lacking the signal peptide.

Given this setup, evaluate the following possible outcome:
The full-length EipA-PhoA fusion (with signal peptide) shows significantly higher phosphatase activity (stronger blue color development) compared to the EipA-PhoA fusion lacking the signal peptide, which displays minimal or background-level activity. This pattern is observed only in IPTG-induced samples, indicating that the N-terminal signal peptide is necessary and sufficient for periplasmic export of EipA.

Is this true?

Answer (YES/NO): YES